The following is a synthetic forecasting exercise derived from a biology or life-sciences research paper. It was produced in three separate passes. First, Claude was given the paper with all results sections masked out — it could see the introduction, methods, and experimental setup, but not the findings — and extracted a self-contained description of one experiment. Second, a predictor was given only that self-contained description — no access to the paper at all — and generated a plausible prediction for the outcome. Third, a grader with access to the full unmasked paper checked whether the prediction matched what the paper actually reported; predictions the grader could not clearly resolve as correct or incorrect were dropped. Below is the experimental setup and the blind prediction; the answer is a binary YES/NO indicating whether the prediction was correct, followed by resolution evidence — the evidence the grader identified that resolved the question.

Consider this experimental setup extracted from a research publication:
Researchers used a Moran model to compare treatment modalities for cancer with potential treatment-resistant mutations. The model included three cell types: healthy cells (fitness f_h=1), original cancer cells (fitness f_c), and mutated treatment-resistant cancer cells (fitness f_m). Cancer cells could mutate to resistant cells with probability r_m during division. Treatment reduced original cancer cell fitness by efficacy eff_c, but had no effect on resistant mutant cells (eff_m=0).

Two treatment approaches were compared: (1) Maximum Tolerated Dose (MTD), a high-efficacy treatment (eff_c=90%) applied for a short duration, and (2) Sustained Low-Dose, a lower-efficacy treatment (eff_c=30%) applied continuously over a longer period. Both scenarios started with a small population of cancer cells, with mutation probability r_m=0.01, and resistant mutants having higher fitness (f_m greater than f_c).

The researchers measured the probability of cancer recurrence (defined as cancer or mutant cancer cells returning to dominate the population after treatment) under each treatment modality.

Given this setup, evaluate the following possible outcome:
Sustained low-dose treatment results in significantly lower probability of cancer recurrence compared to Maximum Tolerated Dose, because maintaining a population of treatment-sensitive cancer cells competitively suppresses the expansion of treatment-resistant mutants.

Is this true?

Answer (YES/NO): NO